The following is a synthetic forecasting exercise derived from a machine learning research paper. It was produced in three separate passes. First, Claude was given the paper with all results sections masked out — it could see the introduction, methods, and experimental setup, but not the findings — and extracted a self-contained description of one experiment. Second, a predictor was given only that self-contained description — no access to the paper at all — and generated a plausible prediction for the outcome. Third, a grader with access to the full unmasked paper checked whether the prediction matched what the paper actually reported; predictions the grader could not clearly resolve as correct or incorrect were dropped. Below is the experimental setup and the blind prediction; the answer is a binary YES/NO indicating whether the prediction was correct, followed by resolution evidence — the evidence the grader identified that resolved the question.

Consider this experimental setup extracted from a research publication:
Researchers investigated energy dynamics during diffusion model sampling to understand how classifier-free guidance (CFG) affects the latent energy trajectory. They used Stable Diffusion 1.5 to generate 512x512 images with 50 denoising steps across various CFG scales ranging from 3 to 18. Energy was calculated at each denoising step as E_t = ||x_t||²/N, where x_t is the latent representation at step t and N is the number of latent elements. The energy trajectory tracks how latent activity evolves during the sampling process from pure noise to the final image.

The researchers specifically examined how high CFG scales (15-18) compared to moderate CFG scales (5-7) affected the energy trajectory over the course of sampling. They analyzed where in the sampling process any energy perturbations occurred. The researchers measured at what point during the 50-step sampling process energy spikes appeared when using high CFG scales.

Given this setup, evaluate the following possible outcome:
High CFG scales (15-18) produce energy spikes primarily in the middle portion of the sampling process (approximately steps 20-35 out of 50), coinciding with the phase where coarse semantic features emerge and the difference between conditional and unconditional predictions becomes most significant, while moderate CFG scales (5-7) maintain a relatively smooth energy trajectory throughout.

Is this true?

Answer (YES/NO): NO